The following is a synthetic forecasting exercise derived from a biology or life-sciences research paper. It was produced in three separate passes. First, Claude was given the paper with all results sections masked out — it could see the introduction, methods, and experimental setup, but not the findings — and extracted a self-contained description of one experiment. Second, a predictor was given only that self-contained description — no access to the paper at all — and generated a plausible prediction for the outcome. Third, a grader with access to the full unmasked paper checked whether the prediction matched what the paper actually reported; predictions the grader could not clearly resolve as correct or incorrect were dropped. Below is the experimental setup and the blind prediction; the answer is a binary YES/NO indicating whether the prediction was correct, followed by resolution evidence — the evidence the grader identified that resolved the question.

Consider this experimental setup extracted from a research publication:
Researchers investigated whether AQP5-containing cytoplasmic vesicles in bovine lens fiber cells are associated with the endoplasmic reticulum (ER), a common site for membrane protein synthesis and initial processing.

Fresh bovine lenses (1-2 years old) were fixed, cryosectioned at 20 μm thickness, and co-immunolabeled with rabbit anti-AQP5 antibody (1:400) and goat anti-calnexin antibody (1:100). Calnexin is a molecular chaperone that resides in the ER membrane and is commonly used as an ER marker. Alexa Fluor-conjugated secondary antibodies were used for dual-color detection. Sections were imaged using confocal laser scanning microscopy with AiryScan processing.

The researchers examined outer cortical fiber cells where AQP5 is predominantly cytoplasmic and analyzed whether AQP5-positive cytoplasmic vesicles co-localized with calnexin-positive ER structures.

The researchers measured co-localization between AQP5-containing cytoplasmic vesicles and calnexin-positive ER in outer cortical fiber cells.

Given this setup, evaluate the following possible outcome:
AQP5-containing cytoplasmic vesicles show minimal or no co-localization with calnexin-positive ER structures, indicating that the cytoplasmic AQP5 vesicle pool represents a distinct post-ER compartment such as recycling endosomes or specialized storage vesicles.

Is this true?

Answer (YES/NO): YES